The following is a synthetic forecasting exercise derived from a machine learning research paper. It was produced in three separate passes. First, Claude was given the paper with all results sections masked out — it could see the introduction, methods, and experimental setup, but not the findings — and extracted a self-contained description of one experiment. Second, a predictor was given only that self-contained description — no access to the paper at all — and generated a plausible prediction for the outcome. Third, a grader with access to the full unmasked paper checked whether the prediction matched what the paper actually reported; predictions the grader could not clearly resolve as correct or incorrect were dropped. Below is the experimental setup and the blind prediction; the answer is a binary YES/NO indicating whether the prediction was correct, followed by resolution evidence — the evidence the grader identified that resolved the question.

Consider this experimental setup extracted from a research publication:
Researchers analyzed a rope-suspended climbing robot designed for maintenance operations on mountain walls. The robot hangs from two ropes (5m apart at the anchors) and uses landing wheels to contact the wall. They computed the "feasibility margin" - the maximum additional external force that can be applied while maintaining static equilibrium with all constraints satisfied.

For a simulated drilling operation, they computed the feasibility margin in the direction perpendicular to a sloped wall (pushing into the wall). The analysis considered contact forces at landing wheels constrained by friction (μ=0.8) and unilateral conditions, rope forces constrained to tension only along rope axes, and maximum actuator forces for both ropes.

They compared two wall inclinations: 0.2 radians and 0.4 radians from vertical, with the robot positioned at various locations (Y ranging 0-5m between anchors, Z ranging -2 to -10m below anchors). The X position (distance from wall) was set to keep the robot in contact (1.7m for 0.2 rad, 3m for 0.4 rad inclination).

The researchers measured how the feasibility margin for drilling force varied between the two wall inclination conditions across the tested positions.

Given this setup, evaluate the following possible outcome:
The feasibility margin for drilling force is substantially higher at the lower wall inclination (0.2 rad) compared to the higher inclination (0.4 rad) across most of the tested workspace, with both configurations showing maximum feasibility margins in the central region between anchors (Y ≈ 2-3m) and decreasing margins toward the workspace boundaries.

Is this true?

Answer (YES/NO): NO